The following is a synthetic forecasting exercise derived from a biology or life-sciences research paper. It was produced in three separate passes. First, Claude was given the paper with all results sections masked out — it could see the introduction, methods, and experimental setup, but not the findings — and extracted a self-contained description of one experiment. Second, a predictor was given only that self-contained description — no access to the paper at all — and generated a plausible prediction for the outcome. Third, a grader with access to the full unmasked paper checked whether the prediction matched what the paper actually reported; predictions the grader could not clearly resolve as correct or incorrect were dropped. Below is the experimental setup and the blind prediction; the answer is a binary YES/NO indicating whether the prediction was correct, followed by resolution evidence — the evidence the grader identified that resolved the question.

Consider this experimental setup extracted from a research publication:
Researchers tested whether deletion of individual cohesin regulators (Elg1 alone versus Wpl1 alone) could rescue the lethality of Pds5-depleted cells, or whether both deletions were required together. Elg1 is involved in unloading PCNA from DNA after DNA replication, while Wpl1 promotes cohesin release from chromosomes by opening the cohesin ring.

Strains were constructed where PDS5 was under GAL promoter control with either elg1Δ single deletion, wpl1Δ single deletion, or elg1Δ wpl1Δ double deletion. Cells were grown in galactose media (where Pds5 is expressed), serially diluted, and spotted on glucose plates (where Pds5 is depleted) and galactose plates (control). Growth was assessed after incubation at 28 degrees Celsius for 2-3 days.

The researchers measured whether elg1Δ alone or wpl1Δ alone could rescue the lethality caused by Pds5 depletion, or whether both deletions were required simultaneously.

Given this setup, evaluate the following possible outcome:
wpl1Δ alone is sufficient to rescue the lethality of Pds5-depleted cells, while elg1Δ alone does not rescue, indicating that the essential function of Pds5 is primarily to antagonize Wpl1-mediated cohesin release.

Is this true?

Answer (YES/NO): NO